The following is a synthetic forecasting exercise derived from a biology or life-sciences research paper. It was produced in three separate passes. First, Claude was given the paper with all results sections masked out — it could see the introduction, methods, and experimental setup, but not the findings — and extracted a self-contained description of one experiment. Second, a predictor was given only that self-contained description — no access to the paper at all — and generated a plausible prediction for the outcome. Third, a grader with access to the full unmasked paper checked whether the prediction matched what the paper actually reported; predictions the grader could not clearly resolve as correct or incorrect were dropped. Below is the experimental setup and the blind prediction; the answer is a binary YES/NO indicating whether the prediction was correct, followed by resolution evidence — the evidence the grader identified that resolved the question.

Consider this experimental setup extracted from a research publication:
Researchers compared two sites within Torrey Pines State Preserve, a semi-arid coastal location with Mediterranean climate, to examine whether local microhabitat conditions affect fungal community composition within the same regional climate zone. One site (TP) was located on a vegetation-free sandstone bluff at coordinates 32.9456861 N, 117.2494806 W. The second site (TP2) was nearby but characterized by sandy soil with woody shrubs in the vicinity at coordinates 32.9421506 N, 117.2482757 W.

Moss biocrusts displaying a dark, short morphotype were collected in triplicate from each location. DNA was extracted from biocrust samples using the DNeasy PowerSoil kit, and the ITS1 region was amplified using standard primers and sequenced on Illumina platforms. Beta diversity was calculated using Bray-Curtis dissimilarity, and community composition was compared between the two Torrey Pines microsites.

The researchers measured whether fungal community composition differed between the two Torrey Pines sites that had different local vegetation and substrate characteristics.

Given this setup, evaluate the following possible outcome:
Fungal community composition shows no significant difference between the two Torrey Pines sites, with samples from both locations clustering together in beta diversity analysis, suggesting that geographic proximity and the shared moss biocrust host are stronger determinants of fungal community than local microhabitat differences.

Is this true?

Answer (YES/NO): NO